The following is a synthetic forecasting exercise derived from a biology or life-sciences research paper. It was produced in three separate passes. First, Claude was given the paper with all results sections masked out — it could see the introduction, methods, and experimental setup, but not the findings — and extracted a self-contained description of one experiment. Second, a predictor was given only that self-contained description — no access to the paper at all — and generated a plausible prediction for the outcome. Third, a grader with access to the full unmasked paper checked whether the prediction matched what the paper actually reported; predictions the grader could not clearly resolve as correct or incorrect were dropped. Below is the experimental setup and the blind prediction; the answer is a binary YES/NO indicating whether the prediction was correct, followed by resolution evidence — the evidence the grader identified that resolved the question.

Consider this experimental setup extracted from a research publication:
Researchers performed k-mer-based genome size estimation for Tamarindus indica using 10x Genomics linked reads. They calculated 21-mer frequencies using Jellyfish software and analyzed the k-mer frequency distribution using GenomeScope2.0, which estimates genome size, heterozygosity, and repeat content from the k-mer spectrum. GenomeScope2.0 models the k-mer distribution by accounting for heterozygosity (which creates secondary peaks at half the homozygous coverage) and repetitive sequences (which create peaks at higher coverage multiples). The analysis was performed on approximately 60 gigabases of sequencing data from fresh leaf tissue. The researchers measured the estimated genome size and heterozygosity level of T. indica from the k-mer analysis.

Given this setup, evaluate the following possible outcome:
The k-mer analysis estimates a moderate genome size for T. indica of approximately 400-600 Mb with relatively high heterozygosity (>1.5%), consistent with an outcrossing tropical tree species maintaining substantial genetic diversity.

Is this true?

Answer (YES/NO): NO